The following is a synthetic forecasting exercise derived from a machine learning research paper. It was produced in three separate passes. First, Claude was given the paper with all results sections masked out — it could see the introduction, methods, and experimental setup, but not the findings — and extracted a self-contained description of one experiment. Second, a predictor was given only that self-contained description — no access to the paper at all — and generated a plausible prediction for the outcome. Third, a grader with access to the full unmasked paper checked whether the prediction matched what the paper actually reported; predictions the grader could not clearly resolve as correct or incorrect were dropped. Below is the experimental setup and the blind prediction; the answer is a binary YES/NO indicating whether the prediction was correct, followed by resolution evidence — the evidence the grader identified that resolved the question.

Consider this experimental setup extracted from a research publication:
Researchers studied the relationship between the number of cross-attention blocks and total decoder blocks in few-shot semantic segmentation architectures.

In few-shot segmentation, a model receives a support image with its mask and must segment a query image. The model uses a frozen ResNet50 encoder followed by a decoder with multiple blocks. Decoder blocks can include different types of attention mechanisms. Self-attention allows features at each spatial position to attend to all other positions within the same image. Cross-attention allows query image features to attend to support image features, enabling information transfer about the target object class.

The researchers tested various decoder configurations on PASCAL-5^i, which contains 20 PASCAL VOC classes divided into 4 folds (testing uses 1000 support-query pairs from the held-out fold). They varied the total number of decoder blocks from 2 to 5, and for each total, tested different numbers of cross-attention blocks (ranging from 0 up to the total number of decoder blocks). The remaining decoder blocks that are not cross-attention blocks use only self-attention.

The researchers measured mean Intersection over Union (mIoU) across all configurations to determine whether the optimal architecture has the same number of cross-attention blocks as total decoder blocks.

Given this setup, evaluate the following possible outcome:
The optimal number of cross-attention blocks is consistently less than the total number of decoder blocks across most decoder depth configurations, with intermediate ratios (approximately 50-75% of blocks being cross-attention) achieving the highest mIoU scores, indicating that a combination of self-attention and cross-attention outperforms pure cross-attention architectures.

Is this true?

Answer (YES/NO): NO